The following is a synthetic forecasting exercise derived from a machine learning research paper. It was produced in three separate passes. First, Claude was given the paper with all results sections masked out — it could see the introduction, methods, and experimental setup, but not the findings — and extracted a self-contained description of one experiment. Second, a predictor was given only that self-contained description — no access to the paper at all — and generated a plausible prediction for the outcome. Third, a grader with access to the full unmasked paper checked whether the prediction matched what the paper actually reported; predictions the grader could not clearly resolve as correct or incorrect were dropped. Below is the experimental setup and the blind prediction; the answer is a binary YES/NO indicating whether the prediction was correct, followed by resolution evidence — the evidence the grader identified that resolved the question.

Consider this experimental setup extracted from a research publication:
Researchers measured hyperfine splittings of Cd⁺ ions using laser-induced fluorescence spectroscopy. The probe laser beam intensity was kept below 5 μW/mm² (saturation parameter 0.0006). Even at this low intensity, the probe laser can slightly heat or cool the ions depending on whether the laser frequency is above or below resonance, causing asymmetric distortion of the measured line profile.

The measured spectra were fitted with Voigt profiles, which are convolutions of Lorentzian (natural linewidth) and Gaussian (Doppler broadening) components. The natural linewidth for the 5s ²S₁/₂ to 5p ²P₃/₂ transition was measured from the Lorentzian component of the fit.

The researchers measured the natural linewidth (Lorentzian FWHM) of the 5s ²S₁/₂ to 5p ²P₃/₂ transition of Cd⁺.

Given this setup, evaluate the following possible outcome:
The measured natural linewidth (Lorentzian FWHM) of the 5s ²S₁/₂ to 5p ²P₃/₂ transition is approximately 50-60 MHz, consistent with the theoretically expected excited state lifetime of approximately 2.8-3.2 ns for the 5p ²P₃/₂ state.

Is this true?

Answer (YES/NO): NO